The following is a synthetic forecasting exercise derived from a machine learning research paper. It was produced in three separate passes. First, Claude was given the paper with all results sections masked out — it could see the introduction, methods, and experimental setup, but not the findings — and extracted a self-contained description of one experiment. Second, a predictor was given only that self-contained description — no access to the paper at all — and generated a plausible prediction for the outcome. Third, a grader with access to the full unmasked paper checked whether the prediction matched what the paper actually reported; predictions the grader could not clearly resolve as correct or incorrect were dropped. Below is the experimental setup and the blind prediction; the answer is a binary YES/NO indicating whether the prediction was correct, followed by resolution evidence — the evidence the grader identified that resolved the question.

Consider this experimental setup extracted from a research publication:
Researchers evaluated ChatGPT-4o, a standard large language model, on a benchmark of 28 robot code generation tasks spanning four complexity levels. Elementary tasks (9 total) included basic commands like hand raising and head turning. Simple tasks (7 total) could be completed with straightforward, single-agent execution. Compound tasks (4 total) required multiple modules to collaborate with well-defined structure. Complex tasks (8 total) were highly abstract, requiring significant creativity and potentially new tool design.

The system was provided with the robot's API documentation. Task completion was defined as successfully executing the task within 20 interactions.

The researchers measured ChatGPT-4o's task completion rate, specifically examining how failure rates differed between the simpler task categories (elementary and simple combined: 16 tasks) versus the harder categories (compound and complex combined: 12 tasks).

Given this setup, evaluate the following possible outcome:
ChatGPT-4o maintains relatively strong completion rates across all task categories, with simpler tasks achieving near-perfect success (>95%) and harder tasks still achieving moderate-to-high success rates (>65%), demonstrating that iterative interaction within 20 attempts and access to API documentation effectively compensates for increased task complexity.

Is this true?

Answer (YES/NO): NO